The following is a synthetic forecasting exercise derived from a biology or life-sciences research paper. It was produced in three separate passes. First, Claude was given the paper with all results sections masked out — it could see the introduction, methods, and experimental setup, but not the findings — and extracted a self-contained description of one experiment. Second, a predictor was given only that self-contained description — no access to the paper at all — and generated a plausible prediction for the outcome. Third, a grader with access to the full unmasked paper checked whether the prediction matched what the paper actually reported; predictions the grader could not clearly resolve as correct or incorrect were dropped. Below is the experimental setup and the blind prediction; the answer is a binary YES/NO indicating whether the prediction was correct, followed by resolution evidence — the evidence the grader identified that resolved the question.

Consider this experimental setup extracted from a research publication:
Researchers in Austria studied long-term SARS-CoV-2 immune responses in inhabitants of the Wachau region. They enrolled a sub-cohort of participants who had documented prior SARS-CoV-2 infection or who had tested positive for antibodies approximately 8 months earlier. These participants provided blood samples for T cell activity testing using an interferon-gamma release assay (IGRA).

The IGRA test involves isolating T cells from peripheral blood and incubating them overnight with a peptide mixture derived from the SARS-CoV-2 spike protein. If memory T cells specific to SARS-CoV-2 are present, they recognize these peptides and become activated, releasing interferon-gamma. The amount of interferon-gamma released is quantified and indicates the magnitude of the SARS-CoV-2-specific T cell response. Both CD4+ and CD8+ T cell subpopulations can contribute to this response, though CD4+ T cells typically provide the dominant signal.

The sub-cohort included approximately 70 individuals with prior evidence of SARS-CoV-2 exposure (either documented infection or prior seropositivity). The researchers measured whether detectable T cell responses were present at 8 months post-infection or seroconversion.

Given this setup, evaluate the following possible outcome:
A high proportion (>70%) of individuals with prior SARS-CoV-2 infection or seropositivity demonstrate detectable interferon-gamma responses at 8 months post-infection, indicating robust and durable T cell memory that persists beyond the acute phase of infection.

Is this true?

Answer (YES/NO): NO